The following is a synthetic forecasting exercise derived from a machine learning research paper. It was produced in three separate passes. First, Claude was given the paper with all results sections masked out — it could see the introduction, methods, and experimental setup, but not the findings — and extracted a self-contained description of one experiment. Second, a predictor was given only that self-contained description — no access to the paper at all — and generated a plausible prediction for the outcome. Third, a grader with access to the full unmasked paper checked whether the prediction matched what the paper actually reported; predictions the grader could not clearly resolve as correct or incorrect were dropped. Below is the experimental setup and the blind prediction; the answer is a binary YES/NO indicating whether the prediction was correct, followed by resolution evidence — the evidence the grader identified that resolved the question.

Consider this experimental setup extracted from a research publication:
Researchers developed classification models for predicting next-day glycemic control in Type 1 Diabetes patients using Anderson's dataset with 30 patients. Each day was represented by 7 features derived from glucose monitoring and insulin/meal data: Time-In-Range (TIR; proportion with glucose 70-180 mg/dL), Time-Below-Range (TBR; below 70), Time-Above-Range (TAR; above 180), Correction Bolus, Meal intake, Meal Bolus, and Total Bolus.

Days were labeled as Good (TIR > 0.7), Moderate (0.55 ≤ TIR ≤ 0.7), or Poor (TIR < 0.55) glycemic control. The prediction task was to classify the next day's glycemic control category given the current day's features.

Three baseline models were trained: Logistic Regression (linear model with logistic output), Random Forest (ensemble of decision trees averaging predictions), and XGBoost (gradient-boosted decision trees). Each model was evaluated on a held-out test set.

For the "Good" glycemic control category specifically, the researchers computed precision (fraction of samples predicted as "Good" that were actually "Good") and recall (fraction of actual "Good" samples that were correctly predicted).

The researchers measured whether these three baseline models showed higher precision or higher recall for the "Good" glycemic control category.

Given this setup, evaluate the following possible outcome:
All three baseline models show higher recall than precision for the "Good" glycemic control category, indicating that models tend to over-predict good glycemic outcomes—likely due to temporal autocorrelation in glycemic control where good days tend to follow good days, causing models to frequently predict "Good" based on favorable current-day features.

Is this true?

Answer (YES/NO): YES